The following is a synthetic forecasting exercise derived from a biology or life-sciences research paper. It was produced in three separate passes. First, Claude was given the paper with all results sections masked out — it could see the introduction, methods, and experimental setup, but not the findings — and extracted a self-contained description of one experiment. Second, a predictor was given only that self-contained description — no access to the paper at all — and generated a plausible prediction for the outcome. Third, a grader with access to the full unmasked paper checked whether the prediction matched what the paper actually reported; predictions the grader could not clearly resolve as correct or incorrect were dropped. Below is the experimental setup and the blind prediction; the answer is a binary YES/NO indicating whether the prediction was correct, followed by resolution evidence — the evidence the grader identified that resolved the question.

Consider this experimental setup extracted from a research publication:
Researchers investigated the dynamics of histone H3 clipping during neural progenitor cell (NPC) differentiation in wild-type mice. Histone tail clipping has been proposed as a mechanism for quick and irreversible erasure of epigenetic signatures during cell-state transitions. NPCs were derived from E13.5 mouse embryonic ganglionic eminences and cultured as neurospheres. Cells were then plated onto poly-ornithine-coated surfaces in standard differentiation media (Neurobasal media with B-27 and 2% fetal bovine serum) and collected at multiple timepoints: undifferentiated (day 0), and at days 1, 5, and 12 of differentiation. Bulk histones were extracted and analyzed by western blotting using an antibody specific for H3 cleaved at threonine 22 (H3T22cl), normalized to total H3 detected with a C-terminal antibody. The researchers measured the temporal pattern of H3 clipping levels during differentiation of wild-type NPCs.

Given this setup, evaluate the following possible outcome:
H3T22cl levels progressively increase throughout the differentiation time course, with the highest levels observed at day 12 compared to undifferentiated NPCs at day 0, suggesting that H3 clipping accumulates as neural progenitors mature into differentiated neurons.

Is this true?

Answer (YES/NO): NO